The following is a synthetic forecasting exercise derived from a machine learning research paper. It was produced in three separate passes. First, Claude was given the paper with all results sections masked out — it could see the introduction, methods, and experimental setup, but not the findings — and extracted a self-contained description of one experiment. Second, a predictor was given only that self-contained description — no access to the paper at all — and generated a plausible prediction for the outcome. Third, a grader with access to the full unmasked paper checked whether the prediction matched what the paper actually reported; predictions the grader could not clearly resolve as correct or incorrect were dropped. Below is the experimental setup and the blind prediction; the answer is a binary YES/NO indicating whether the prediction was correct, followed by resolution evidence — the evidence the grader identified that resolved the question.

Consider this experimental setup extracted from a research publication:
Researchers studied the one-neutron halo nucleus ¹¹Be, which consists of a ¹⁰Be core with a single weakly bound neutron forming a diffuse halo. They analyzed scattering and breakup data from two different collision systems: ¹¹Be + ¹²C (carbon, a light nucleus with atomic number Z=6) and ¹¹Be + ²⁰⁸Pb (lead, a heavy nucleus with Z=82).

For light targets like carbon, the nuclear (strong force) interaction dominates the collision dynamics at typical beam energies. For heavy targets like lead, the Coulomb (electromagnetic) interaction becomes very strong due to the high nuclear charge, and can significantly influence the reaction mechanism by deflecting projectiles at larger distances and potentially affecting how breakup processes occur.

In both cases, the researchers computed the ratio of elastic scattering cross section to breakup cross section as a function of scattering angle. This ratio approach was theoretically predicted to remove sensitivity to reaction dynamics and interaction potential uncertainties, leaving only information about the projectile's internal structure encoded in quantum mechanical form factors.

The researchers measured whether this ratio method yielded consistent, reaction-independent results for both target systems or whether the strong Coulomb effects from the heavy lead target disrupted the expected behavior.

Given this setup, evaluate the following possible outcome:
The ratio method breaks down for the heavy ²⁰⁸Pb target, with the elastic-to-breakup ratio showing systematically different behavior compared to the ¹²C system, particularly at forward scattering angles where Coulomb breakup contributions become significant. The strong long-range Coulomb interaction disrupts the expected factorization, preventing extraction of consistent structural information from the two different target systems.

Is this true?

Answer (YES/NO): NO